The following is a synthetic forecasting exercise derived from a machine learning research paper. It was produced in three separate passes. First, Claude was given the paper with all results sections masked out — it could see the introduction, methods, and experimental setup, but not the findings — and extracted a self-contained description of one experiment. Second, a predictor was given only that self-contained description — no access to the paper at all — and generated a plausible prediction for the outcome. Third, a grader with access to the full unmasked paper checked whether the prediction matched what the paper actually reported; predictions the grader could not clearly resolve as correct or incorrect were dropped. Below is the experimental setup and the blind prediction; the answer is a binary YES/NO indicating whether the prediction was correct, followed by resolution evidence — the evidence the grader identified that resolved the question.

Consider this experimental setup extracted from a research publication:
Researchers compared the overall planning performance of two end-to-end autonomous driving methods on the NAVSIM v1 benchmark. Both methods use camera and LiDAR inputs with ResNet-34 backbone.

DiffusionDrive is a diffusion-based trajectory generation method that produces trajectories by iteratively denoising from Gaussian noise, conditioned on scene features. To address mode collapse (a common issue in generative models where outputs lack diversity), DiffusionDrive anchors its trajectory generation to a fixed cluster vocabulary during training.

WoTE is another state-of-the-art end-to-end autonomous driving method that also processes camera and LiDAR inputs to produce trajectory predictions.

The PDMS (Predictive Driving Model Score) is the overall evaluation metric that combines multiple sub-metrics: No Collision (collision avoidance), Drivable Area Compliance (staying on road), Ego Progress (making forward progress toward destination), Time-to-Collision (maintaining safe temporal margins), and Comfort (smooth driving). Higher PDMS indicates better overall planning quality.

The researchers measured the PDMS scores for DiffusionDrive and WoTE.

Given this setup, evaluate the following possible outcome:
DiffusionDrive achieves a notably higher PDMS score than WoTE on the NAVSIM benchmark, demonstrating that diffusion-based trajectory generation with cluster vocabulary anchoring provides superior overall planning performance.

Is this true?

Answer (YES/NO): NO